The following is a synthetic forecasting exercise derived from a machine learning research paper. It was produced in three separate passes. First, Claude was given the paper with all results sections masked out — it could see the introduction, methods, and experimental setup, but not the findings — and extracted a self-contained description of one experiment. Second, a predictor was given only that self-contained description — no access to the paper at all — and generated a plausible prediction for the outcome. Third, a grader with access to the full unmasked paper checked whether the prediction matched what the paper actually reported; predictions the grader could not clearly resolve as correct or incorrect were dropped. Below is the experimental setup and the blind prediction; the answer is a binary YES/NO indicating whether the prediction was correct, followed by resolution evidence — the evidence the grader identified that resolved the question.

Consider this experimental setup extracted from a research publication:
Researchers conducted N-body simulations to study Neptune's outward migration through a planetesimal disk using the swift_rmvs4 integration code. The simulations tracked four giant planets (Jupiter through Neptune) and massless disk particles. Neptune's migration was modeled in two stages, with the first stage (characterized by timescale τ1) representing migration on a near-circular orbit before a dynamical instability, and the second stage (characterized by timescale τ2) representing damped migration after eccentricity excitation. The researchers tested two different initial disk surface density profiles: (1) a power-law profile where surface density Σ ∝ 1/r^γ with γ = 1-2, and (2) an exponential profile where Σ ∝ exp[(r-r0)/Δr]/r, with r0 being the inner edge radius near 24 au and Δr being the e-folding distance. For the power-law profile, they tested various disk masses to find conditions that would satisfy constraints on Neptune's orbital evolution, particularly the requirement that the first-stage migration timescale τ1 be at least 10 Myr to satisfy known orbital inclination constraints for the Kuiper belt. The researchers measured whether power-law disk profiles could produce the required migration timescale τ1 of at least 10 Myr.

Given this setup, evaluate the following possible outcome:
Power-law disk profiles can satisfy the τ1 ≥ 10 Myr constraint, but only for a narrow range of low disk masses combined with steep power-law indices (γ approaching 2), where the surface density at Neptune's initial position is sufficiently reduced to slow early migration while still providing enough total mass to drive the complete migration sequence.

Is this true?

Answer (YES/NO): NO